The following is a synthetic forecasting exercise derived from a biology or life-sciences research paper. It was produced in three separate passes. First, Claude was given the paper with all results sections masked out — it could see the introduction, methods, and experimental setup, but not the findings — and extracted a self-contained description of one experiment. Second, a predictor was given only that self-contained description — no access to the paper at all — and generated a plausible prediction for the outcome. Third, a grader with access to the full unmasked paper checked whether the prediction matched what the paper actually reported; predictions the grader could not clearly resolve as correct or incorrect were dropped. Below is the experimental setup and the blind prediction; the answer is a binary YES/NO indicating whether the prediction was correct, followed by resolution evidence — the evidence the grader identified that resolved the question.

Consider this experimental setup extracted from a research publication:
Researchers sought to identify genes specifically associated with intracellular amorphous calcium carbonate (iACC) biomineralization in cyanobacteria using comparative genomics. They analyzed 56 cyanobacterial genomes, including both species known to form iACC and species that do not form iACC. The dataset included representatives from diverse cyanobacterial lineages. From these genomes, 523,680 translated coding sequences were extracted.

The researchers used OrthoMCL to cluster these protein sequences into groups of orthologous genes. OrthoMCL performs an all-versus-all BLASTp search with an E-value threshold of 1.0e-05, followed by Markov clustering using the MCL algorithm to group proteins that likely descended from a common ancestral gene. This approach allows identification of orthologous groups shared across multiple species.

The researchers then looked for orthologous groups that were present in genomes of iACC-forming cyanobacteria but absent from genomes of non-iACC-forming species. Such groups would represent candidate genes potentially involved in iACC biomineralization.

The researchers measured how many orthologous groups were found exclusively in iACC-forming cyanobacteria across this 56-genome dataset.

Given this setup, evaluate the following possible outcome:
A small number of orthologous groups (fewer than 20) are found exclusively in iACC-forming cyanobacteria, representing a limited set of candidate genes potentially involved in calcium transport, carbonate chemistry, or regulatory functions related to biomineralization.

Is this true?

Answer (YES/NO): NO